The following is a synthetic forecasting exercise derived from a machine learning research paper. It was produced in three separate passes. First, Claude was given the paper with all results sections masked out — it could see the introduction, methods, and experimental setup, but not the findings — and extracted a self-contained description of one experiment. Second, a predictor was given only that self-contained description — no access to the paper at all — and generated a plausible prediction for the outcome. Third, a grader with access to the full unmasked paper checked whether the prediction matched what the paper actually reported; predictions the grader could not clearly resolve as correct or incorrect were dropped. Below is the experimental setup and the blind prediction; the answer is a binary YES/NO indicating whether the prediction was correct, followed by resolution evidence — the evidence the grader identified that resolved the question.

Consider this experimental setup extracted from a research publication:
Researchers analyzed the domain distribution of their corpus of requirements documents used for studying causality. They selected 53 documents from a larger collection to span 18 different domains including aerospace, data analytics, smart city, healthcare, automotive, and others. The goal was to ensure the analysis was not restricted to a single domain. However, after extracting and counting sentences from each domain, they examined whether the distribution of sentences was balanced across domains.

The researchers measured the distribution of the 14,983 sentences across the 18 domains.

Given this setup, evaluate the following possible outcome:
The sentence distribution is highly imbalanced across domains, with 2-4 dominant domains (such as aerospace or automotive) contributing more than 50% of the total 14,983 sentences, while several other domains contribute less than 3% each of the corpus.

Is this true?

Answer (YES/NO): YES